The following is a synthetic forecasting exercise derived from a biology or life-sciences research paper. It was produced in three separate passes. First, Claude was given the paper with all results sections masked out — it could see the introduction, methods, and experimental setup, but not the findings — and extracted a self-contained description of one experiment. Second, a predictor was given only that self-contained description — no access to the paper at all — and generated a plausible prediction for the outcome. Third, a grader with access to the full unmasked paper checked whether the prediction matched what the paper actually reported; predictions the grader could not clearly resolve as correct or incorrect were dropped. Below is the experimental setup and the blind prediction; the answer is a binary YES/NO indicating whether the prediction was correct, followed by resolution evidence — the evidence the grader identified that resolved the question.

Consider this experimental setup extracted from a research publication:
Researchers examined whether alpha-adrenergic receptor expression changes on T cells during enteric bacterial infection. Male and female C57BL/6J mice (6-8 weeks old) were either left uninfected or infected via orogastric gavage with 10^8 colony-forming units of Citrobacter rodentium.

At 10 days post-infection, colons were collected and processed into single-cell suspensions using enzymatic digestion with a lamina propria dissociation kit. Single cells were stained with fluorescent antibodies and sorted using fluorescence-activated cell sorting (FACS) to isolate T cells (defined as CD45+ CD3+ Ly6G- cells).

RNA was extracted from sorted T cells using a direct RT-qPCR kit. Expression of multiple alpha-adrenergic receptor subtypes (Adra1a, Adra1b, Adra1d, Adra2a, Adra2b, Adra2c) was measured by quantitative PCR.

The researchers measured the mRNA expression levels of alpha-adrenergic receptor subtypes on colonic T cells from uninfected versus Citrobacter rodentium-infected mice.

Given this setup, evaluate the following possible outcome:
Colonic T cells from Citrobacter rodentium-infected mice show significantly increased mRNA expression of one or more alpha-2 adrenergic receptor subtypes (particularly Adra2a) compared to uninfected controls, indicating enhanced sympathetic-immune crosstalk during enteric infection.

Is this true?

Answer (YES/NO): YES